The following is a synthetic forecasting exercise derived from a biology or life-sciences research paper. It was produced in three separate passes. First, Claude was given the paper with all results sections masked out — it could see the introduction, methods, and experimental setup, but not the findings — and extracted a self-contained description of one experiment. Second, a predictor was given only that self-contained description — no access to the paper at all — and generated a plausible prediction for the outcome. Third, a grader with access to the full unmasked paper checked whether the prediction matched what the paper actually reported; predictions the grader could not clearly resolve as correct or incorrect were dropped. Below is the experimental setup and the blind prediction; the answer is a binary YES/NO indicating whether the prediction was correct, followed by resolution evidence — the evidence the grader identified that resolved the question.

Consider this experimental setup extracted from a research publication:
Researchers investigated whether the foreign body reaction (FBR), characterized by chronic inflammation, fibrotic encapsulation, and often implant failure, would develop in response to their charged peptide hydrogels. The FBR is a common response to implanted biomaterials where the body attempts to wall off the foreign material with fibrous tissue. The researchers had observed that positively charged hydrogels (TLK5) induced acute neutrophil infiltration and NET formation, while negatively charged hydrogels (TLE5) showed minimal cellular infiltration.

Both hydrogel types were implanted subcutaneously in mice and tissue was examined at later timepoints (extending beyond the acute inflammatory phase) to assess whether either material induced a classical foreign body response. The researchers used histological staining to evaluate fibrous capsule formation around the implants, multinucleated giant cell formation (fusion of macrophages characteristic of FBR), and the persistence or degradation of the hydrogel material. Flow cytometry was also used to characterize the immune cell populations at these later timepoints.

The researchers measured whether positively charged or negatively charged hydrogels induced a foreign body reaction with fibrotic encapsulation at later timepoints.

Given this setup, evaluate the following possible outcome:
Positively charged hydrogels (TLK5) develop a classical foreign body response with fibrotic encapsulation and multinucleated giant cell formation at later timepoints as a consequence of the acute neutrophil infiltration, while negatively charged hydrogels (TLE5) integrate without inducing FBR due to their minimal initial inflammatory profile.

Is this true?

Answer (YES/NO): NO